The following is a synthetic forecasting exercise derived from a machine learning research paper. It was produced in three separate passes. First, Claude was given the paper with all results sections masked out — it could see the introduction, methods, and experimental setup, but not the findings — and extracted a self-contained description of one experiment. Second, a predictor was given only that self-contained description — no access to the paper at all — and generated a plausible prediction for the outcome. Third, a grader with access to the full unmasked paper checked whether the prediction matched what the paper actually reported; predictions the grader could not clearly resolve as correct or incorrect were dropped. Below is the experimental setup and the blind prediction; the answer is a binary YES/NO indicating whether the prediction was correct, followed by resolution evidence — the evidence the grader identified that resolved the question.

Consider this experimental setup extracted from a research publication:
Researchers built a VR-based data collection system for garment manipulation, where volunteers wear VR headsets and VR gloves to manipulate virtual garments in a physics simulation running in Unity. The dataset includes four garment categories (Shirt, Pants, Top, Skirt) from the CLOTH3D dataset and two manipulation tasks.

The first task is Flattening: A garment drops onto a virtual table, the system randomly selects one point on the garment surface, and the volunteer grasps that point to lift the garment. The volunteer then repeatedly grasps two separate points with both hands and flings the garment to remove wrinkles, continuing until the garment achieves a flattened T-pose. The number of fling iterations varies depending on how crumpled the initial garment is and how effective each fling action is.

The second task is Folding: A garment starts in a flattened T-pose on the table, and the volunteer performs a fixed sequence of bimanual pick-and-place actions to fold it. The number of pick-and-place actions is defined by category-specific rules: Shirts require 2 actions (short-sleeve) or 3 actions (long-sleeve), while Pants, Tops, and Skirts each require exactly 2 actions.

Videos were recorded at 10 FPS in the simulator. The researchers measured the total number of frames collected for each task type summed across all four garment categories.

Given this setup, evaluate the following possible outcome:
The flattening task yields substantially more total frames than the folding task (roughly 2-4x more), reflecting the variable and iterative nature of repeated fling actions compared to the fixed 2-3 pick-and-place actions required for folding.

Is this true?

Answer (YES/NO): YES